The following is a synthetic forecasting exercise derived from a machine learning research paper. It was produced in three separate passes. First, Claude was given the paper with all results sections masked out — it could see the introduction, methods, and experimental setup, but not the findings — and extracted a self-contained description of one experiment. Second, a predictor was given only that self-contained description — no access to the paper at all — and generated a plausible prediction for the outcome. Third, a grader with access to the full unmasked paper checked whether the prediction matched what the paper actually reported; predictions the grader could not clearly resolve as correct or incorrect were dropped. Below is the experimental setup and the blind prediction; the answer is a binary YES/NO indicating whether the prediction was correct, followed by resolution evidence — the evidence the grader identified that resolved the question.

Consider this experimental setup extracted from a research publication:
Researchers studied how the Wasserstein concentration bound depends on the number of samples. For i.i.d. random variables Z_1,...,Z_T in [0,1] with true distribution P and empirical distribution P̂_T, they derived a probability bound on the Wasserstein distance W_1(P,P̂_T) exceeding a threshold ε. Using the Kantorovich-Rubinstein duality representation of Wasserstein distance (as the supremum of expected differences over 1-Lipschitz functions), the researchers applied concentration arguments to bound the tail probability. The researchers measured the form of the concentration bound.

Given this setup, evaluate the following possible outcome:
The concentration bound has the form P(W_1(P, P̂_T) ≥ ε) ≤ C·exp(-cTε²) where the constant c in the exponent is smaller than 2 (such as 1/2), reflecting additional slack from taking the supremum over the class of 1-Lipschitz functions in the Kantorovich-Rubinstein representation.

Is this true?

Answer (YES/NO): NO